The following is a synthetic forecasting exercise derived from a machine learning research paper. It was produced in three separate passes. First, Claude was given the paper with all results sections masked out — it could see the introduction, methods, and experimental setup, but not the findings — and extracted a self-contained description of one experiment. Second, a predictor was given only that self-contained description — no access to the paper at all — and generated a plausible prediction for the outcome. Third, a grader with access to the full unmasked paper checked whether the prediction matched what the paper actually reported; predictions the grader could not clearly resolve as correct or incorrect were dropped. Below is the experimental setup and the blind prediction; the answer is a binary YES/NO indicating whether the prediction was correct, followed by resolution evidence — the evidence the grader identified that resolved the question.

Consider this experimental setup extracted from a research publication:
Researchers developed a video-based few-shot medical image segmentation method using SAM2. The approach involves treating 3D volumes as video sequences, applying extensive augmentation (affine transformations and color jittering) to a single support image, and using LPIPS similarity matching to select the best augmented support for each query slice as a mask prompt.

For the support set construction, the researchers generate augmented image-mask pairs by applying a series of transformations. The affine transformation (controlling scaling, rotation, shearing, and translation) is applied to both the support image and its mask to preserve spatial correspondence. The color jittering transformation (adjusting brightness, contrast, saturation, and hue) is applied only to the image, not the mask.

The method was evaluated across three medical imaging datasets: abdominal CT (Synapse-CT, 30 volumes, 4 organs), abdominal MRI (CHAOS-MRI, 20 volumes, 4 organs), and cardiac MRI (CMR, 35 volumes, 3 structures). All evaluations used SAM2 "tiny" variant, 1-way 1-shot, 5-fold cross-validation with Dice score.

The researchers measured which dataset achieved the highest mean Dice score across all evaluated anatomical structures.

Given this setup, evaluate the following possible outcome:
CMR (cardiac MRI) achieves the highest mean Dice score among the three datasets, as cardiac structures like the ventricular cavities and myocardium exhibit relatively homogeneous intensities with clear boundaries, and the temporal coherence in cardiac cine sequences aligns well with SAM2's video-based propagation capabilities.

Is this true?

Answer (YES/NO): YES